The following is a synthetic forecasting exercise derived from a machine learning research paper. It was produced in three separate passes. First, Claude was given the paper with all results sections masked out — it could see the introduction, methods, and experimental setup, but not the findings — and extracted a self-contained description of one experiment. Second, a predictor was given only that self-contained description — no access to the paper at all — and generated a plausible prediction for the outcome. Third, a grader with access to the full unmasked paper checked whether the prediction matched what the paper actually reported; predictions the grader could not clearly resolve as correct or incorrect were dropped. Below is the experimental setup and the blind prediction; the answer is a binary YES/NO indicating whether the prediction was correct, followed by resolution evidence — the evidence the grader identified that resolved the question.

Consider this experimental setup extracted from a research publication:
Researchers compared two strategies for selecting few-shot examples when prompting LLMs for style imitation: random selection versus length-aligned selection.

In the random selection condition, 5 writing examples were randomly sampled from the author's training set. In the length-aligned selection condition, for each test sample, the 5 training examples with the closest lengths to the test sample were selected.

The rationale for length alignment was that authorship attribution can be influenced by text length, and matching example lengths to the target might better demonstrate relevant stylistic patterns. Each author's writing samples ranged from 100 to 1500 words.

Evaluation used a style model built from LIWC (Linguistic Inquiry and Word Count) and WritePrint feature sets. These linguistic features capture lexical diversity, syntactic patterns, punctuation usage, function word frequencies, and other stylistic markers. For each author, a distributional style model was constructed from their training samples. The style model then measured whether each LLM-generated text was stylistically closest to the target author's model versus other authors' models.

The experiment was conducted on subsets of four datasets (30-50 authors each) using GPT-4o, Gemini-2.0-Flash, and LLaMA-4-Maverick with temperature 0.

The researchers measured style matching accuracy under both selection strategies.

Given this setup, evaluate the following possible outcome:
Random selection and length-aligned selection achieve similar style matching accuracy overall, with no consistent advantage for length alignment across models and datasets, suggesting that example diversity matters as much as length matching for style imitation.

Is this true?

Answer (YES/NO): NO